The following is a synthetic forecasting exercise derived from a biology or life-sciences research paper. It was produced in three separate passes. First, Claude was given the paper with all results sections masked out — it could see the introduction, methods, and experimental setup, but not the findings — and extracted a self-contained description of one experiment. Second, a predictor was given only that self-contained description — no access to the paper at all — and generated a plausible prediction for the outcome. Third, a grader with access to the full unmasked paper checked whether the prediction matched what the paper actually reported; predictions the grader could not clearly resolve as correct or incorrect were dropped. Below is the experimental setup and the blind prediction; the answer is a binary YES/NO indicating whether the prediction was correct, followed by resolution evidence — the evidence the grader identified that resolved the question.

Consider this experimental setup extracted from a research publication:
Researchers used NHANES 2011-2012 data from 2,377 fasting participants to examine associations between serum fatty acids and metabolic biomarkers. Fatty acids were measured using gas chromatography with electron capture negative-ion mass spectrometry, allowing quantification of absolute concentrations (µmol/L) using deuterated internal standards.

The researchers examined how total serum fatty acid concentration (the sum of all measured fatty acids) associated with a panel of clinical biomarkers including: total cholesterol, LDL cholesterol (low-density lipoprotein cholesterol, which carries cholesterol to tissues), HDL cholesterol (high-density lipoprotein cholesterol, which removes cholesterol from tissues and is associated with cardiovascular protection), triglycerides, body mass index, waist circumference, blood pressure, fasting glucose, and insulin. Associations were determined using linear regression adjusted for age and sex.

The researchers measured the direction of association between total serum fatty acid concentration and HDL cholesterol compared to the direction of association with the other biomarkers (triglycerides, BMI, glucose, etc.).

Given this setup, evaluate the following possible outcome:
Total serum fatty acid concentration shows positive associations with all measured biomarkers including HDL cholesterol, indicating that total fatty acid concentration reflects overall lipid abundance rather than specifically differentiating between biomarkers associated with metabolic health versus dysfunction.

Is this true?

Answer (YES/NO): NO